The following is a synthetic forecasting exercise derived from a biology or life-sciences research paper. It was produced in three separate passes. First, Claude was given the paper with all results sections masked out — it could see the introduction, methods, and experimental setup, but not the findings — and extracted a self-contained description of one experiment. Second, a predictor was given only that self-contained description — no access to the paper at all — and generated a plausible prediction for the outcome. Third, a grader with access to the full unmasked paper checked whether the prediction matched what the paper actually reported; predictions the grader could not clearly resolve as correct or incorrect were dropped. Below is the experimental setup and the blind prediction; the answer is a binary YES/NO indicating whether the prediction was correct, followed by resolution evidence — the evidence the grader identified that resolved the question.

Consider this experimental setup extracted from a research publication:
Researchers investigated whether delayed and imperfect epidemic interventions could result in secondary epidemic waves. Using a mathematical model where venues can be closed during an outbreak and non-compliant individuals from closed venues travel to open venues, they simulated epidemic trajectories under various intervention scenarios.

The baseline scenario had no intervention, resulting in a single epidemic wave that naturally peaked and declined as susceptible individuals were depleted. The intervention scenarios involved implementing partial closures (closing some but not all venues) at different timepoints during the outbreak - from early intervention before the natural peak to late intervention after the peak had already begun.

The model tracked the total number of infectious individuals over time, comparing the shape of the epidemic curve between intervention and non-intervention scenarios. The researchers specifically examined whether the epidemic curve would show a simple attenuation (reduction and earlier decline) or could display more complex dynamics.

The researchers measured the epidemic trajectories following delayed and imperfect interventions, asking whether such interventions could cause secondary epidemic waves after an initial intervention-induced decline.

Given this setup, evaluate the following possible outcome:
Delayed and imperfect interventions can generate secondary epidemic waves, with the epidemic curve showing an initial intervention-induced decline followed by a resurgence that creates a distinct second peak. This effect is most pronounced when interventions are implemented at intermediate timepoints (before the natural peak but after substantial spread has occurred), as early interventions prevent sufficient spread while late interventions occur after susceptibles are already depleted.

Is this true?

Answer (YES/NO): NO